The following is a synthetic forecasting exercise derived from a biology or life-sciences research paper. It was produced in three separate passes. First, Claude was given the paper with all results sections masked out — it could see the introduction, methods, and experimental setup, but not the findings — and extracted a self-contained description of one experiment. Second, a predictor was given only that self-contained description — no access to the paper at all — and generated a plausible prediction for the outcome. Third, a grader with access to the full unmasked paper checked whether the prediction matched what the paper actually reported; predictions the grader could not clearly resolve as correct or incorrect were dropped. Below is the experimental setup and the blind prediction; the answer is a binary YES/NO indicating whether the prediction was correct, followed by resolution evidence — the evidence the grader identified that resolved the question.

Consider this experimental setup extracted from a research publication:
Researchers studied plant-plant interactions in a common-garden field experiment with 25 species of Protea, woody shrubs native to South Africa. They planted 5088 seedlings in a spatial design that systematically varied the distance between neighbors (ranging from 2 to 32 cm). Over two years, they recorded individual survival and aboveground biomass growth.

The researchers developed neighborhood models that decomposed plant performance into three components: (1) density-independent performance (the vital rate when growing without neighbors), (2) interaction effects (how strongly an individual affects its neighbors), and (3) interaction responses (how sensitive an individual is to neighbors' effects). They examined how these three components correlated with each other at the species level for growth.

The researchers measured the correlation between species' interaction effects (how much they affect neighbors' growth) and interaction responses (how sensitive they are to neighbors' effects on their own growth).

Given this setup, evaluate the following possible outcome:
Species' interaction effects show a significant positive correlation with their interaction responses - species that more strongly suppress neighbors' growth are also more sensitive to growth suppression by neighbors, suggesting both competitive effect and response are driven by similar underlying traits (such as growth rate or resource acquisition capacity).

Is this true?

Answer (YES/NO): NO